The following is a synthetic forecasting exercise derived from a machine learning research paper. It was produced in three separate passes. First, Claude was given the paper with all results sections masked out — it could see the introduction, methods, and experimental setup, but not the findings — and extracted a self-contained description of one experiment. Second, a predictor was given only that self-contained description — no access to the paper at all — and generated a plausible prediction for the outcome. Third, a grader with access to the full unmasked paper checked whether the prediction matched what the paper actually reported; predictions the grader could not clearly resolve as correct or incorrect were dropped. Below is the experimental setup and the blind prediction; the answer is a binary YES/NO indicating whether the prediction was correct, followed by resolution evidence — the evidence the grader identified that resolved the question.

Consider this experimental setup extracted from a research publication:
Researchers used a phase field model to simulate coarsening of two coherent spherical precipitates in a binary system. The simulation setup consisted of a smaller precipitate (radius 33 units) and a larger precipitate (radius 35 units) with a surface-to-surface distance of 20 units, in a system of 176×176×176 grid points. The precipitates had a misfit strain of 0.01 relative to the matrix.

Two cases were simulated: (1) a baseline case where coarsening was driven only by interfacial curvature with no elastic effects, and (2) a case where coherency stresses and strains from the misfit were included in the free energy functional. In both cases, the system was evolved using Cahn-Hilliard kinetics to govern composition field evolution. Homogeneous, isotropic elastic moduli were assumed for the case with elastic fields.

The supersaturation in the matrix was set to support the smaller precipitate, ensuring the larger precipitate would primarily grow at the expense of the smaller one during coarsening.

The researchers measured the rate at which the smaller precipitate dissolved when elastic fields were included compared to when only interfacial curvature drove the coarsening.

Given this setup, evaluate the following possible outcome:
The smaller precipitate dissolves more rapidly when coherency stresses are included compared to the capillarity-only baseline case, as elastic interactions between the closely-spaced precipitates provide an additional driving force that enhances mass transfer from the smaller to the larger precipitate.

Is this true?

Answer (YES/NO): NO